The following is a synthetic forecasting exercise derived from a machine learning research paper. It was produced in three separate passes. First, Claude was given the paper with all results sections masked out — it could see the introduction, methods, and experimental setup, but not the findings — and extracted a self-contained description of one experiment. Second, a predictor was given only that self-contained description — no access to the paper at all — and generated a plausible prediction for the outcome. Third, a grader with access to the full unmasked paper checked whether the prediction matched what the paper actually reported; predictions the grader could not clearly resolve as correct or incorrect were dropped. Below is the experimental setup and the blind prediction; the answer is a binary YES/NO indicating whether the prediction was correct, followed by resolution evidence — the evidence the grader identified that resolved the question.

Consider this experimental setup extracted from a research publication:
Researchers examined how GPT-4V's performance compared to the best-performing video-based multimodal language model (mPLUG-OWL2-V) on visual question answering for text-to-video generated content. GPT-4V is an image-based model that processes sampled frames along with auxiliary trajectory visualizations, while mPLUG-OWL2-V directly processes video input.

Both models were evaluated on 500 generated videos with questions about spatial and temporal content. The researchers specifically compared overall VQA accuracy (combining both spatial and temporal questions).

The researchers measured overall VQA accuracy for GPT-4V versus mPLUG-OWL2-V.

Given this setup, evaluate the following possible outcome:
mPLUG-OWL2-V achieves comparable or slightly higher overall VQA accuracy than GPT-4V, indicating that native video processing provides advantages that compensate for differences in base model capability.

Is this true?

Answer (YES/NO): NO